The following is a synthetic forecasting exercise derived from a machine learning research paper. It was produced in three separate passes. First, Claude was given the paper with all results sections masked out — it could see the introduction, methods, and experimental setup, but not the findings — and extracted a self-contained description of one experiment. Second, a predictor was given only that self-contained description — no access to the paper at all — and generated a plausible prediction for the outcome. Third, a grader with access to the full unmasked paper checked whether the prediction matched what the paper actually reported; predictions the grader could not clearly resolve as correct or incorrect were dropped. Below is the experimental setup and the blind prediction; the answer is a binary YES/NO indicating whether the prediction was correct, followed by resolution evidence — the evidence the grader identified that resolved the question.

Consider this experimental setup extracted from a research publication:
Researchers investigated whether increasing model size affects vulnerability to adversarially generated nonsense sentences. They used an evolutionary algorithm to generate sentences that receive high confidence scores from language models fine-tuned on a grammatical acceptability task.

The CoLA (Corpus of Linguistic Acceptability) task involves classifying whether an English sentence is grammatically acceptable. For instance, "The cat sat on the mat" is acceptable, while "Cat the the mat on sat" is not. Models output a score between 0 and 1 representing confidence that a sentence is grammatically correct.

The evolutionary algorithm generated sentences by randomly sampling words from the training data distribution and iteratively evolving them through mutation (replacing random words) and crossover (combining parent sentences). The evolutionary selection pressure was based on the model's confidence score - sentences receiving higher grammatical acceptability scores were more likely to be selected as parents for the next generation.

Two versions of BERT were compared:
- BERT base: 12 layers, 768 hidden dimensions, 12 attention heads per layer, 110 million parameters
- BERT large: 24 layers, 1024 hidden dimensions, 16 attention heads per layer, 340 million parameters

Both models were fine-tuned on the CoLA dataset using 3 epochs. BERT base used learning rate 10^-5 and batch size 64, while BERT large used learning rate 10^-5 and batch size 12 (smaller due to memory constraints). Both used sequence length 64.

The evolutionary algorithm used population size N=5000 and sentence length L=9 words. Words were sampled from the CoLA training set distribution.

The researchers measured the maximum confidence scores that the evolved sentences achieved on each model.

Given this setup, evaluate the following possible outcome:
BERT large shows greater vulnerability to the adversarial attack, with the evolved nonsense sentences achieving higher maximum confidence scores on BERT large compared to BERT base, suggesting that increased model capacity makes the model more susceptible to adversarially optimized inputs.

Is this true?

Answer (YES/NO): NO